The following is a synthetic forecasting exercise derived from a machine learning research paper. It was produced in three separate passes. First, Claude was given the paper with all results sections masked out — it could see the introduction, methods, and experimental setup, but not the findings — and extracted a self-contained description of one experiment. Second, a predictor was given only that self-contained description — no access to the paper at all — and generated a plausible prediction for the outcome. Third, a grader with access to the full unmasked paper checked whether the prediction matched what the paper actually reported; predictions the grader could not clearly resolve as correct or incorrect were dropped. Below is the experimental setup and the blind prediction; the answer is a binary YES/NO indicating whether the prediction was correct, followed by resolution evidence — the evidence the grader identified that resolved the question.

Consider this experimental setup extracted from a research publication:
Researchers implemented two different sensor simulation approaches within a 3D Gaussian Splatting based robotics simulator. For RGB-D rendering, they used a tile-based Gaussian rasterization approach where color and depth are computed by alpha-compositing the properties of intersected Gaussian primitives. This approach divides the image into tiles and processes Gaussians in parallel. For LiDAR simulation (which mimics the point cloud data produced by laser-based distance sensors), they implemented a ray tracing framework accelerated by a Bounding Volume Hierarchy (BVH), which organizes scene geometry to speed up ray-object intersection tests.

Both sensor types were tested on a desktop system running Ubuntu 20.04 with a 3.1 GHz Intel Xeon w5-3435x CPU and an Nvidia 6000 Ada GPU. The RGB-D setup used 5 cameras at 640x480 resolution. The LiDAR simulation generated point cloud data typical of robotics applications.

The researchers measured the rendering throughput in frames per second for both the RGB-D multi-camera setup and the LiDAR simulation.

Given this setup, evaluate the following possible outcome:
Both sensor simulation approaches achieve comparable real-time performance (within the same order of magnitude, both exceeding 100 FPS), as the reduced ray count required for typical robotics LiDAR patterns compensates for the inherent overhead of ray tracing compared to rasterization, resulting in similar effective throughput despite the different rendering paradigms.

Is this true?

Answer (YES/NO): NO